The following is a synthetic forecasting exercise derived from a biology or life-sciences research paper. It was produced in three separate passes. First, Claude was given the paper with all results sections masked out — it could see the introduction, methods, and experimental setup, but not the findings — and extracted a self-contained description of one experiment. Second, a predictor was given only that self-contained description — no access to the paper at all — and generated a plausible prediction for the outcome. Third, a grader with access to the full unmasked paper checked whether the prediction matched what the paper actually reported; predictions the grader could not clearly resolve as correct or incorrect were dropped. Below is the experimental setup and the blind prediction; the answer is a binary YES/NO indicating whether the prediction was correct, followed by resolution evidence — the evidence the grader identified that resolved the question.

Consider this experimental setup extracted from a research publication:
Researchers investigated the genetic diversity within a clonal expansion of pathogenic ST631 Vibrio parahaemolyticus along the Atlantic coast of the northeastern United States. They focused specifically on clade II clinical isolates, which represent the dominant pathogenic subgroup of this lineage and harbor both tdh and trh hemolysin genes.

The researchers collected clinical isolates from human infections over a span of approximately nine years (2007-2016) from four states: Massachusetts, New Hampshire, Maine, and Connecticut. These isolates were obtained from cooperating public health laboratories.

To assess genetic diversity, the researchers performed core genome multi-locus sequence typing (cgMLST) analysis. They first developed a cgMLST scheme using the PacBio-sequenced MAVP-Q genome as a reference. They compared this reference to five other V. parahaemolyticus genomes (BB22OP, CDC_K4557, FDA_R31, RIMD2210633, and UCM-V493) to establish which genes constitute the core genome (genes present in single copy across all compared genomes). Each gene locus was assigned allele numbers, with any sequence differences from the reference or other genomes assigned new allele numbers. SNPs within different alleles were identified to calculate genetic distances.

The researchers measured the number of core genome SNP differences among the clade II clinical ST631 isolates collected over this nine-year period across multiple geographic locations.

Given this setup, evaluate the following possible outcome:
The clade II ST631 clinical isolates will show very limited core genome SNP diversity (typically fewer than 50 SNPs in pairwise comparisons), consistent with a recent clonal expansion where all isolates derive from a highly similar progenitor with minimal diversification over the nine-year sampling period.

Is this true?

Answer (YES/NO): NO